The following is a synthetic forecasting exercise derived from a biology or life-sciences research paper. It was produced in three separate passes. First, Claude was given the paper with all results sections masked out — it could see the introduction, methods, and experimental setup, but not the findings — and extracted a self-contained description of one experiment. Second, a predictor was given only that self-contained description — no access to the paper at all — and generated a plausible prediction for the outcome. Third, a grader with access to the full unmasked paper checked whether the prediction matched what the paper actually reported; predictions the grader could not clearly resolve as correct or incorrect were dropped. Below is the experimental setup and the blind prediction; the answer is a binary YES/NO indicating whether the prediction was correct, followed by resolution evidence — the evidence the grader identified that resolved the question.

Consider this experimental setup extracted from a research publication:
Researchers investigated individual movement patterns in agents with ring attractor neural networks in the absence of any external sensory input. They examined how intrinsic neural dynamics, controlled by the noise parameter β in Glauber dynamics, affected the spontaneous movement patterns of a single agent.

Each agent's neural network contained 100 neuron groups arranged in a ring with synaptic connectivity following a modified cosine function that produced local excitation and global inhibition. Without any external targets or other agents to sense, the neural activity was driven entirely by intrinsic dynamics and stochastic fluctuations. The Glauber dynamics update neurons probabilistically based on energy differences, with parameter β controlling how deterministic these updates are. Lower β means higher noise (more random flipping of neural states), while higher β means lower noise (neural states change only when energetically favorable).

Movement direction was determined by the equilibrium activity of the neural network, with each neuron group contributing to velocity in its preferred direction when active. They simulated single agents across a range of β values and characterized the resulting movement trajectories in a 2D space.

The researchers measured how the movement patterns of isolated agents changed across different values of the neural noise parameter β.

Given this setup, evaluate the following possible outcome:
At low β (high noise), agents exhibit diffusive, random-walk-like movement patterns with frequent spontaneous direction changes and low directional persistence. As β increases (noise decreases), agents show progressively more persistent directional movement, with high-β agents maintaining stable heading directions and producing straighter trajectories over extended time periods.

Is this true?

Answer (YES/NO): NO